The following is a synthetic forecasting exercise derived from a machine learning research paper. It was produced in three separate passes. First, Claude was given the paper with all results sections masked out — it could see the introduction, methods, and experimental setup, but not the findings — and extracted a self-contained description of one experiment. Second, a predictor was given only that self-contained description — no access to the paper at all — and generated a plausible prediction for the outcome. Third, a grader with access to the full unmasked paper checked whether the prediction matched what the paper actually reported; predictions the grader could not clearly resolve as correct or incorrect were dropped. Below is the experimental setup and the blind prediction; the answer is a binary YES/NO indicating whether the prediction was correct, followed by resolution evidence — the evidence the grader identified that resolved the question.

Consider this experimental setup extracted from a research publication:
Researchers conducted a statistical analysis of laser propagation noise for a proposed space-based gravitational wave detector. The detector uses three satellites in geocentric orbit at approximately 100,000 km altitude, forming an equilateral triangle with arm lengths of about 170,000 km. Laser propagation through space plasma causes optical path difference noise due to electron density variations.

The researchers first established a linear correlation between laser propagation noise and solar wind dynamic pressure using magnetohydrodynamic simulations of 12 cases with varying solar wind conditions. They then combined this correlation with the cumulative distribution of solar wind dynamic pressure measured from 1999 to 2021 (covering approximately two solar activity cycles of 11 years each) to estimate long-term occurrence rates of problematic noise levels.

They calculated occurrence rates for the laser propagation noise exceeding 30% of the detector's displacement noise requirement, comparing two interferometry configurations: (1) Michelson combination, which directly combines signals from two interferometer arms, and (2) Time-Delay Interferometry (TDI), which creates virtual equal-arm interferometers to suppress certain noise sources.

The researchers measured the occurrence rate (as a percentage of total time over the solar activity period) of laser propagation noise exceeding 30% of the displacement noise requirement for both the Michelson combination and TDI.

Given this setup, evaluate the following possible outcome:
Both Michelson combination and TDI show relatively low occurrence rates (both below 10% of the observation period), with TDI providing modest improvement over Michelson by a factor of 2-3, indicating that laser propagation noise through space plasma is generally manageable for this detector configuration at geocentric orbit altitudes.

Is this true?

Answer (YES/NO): NO